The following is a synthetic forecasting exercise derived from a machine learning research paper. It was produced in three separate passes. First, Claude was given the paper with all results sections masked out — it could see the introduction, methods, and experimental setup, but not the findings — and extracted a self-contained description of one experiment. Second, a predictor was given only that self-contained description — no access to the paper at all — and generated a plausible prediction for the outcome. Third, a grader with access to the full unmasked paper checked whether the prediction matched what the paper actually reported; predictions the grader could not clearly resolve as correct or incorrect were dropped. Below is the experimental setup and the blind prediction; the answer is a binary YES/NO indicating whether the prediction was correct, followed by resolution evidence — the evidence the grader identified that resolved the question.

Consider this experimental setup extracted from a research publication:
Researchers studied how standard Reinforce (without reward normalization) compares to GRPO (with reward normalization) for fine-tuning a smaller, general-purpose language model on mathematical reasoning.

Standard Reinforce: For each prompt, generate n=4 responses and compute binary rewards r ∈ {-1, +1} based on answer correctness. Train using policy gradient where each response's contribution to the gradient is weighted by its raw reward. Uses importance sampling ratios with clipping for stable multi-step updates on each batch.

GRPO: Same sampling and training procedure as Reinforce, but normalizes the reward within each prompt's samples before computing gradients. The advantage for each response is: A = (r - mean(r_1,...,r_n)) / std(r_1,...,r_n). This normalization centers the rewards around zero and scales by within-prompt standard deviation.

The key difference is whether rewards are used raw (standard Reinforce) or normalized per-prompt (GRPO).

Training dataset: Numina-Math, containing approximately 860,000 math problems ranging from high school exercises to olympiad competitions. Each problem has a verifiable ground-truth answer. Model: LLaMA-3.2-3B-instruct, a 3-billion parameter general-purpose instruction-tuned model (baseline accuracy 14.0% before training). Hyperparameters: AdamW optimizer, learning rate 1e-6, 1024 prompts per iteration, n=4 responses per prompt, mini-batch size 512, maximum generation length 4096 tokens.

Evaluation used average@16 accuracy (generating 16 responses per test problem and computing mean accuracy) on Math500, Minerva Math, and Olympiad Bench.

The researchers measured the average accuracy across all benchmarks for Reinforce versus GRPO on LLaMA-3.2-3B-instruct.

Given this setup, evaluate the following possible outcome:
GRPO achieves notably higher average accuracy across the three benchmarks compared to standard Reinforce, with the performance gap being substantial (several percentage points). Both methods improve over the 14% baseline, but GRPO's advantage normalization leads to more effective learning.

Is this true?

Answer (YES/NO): NO